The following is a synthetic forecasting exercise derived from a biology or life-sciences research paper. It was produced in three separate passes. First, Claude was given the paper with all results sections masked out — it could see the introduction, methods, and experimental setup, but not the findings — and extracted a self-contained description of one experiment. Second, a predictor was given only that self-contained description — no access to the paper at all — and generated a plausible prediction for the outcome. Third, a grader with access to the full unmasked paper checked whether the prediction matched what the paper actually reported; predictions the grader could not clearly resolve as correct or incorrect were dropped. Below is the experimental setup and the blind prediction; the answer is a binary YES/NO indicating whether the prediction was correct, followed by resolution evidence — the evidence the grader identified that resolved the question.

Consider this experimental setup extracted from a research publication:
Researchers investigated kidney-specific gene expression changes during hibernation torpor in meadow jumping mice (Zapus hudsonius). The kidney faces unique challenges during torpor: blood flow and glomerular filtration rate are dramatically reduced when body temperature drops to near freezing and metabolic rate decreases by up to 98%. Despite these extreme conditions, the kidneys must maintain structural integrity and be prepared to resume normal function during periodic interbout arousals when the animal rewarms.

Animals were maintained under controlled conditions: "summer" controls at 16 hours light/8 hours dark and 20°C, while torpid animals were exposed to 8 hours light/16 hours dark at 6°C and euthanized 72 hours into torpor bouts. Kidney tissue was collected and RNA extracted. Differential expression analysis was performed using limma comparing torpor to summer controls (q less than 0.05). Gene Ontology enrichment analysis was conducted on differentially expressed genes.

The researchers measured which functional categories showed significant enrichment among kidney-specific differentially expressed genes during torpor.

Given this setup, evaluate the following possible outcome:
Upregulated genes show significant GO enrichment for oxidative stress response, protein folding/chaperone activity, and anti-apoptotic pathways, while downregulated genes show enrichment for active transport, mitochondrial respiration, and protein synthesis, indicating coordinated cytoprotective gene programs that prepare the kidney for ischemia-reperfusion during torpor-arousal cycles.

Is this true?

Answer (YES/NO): NO